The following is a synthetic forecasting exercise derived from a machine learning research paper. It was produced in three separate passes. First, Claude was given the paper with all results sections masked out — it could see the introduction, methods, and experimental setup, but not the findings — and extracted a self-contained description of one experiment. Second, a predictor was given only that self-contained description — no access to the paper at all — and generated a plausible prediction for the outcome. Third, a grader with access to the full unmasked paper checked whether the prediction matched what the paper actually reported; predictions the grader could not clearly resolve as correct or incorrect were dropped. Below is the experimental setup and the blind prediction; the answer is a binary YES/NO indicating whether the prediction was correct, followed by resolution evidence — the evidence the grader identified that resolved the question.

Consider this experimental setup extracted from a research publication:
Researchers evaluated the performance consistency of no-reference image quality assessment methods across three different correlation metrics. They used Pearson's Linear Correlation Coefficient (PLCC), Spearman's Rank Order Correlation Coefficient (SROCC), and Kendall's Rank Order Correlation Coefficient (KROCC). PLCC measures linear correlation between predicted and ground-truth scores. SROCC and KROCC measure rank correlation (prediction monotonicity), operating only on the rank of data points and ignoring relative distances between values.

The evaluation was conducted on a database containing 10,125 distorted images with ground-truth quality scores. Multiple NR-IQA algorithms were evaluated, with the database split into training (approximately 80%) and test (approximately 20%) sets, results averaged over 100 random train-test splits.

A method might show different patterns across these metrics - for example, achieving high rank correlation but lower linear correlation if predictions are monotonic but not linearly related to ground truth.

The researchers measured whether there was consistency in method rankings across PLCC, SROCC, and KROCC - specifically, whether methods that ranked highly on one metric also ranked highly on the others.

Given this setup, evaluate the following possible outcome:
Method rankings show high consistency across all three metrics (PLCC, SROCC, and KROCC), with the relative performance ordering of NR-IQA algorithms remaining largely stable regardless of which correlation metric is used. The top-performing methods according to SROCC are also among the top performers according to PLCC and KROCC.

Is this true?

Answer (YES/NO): YES